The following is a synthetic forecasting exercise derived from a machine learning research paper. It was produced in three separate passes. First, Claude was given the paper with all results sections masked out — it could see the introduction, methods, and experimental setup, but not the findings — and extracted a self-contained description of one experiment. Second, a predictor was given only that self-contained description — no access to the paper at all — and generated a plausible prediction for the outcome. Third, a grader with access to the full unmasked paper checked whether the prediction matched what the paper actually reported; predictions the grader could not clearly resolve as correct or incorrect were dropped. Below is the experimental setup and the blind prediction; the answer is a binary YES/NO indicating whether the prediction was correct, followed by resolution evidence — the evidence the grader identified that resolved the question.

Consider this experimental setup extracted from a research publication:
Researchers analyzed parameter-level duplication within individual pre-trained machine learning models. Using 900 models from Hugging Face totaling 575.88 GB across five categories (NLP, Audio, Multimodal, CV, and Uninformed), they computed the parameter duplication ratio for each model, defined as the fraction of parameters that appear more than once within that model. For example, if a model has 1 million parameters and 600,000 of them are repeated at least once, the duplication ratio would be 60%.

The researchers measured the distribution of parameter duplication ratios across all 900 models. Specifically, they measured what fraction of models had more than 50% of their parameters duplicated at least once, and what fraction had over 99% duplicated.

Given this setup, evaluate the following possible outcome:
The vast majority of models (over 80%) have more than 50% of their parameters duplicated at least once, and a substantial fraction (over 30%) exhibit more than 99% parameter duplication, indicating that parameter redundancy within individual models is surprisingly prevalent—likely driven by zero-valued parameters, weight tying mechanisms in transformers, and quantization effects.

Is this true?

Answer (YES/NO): NO